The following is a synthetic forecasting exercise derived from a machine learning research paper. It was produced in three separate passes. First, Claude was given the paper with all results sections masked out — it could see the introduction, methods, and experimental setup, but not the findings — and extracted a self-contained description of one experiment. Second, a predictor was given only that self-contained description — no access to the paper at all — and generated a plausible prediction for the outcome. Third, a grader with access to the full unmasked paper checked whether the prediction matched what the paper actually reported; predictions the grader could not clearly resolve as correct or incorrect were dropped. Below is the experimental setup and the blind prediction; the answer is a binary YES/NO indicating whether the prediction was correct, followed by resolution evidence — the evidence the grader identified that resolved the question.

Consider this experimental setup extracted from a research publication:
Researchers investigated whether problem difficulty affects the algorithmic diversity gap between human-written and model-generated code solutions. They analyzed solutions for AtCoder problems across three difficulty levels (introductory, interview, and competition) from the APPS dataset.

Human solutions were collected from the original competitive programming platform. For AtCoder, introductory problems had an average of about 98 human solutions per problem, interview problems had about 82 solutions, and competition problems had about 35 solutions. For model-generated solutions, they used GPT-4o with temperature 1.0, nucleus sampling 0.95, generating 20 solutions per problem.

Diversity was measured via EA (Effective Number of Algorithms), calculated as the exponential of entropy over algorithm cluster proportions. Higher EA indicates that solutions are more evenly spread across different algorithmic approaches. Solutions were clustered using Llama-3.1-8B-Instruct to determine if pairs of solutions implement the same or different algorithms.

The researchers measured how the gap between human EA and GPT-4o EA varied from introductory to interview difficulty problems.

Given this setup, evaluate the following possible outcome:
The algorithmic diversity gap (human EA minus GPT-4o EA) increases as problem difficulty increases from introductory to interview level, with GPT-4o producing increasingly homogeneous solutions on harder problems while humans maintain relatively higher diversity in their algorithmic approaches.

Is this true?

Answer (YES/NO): NO